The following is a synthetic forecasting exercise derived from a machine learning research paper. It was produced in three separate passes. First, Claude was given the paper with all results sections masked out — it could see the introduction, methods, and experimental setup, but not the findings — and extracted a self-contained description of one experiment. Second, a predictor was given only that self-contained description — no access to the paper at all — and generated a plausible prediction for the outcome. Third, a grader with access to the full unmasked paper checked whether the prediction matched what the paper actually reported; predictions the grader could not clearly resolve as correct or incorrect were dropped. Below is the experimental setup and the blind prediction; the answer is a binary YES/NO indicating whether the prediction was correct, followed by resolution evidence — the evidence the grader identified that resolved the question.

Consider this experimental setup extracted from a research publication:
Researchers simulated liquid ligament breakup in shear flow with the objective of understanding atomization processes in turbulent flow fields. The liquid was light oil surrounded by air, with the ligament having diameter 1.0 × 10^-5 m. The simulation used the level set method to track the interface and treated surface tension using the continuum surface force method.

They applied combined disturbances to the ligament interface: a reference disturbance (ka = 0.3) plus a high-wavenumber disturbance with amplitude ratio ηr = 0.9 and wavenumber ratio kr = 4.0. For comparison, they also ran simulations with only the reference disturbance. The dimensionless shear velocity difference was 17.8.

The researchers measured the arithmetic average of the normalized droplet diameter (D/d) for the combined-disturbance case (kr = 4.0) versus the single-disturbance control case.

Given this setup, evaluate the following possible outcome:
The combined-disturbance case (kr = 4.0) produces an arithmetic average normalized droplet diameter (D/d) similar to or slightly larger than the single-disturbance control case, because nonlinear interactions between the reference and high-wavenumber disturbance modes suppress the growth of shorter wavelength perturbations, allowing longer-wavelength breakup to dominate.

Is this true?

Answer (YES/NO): NO